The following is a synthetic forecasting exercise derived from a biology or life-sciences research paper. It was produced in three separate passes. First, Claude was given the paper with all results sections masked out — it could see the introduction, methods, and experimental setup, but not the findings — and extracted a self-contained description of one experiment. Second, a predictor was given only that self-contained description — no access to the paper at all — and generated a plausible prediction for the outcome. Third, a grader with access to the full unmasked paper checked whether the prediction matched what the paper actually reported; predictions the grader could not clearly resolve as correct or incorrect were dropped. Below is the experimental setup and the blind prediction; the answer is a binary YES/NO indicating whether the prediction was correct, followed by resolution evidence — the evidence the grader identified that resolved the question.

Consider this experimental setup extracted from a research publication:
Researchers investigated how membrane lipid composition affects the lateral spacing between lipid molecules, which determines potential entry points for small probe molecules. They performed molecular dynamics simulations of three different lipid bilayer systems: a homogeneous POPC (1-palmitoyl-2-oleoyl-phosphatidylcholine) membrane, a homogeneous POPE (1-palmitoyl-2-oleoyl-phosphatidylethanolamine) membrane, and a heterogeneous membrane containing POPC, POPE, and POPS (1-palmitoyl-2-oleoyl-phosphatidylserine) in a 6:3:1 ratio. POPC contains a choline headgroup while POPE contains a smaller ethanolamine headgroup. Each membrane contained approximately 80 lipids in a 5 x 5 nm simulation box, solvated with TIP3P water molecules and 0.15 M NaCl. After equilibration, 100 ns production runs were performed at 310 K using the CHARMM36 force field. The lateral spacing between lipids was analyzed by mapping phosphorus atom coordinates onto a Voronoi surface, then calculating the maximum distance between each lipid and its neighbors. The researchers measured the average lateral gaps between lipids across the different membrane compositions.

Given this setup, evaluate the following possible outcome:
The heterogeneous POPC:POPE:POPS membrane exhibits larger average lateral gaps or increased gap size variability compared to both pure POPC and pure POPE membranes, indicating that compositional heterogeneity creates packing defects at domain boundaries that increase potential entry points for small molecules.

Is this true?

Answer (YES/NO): NO